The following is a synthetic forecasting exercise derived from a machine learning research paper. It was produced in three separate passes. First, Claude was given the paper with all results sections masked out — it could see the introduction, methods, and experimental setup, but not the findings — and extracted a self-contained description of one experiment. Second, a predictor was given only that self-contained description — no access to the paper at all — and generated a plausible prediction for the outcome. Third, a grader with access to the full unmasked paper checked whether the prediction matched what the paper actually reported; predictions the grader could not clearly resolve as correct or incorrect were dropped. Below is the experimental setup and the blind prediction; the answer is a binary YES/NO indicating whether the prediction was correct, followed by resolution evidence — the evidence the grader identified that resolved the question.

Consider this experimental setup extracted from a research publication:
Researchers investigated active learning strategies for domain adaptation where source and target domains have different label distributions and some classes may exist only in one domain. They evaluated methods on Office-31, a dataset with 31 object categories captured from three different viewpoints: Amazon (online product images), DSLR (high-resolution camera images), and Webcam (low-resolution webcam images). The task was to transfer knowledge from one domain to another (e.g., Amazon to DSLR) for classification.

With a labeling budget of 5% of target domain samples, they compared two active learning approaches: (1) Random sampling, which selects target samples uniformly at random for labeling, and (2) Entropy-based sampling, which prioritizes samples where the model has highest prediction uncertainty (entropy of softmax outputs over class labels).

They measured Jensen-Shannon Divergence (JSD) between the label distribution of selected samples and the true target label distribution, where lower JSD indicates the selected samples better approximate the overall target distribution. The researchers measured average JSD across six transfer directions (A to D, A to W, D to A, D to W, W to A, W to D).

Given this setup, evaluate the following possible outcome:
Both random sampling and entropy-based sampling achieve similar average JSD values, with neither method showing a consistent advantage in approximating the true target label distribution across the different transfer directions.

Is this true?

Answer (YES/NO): NO